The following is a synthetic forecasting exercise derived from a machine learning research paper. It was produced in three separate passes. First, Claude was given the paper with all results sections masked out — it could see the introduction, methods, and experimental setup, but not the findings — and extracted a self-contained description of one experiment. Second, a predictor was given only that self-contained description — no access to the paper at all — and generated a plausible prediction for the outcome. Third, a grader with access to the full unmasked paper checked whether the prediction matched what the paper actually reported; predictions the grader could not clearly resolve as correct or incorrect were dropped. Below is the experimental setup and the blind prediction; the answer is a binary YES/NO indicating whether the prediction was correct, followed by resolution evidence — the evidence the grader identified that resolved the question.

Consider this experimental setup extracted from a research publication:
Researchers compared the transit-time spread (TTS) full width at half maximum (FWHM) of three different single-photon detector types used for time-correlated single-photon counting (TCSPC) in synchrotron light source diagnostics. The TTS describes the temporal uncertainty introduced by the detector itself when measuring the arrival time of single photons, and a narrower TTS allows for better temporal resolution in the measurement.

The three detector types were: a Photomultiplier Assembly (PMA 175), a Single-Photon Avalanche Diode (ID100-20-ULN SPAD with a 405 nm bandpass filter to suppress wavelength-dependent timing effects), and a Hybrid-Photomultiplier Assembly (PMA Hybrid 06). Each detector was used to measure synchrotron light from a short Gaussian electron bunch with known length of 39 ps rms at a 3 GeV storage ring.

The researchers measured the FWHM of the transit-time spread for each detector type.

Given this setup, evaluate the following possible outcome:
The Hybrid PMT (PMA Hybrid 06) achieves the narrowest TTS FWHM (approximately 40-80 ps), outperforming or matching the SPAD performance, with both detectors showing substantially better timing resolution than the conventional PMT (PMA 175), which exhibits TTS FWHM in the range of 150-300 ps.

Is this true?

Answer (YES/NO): NO